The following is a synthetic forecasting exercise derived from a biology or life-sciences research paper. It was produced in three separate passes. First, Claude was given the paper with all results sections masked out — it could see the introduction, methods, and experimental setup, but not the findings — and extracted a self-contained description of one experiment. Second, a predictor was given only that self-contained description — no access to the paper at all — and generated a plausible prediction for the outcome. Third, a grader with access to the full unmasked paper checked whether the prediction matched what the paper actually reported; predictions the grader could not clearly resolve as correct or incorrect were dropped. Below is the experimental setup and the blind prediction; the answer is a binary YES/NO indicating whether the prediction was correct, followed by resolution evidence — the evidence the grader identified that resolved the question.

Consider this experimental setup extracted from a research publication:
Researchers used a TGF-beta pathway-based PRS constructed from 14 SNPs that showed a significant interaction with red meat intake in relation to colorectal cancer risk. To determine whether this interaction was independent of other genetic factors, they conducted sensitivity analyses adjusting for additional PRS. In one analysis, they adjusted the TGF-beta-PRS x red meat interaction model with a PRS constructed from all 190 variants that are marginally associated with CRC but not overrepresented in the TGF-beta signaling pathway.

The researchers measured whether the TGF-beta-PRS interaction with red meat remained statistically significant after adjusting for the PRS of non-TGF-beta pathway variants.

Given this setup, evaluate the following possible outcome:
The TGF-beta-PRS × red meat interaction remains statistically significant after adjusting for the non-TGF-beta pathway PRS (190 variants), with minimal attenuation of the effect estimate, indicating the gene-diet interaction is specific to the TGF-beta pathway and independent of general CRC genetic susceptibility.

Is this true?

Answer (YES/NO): YES